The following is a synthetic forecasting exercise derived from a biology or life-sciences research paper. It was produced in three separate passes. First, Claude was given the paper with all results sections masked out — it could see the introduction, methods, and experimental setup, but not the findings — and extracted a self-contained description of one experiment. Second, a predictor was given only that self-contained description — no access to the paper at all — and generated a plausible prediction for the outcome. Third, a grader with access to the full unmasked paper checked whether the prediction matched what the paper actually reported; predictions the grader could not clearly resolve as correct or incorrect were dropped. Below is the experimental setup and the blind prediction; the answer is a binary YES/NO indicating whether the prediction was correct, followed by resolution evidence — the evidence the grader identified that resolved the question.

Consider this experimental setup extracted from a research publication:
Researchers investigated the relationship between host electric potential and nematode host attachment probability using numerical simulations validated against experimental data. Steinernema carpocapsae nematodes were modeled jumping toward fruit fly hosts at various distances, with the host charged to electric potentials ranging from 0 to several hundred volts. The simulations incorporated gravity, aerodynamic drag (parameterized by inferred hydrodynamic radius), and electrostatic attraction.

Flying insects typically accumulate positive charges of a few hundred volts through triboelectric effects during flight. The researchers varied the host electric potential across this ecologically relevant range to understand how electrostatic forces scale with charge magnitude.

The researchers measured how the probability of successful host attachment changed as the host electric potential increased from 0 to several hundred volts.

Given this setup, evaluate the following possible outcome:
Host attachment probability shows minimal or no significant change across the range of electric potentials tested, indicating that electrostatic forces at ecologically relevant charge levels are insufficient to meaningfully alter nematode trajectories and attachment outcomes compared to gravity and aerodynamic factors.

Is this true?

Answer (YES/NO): NO